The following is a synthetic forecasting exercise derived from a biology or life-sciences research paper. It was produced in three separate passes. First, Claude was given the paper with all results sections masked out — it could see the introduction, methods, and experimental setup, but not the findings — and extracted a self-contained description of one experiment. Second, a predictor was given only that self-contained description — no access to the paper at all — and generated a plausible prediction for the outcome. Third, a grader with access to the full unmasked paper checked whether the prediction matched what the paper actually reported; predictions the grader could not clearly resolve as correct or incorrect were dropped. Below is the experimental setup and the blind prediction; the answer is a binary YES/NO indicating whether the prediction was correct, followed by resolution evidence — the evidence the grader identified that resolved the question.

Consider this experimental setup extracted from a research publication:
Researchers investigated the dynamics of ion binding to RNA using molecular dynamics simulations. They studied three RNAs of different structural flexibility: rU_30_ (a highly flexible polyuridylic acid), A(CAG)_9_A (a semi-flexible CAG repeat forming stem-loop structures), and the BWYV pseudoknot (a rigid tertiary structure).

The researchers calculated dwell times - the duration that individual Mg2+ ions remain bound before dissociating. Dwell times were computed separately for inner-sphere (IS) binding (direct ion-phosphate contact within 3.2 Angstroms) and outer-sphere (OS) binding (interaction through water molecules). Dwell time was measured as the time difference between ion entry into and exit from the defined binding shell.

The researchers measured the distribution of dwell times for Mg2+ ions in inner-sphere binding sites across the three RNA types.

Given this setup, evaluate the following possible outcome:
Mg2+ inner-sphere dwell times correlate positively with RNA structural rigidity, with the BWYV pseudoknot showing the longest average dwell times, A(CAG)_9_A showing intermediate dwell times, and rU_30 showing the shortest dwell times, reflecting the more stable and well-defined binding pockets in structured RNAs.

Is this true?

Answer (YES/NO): NO